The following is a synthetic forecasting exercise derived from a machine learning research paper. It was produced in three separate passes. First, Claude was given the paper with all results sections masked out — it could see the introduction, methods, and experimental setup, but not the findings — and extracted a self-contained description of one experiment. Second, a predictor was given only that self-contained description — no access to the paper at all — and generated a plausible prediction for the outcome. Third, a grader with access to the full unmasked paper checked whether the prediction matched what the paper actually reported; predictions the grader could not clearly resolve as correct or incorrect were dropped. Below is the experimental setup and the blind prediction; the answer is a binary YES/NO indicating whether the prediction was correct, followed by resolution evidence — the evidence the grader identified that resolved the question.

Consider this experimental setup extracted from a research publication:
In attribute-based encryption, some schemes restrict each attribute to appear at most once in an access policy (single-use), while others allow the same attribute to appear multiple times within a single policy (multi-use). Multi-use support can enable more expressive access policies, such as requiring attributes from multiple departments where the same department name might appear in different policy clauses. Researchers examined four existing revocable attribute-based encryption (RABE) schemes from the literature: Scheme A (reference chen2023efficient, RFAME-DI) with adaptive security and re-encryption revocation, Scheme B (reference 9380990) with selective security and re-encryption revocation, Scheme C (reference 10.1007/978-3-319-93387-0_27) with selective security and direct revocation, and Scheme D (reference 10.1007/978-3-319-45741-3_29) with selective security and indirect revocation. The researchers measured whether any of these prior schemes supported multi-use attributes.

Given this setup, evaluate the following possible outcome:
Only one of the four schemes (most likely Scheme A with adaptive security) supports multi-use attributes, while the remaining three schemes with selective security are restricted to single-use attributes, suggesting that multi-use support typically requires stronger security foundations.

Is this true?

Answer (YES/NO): NO